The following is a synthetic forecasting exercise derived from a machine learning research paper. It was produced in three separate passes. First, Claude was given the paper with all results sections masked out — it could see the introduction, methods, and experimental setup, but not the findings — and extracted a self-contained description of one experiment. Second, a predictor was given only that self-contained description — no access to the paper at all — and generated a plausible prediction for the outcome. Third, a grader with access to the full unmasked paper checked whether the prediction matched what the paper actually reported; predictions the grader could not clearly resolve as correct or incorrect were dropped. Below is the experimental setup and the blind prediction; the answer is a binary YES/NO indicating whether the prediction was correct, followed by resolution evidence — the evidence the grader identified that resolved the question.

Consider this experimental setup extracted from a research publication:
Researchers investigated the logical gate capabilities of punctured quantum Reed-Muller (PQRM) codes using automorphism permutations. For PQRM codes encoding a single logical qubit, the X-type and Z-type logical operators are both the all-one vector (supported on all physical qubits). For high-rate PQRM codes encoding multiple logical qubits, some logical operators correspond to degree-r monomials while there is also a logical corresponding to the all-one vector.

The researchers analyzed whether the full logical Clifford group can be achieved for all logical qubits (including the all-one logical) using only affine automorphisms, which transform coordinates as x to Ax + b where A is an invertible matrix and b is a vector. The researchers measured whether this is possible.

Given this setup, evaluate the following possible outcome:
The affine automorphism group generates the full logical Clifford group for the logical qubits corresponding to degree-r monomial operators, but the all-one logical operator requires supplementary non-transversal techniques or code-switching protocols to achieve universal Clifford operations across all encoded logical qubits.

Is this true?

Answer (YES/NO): NO